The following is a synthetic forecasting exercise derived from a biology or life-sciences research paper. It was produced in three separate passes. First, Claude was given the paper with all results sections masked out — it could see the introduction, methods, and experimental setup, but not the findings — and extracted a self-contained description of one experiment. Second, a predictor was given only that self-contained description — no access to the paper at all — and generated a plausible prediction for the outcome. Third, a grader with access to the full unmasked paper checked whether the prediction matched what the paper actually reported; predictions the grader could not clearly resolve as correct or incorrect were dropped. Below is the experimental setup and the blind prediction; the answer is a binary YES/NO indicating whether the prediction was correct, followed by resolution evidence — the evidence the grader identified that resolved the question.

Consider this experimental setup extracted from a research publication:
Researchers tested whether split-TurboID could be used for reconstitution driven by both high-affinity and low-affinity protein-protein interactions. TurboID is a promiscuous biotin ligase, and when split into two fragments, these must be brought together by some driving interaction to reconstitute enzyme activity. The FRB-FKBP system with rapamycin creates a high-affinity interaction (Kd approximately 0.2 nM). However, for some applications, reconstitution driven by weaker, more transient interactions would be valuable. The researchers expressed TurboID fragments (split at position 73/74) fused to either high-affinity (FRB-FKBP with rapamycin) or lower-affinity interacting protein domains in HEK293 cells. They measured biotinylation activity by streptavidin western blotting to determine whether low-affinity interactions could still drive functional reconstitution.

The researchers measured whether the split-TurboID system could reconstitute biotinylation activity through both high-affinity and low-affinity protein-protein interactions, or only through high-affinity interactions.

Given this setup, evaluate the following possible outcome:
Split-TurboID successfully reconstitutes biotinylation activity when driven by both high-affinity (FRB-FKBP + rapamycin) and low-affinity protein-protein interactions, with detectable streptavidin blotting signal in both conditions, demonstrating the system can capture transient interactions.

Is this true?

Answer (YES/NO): YES